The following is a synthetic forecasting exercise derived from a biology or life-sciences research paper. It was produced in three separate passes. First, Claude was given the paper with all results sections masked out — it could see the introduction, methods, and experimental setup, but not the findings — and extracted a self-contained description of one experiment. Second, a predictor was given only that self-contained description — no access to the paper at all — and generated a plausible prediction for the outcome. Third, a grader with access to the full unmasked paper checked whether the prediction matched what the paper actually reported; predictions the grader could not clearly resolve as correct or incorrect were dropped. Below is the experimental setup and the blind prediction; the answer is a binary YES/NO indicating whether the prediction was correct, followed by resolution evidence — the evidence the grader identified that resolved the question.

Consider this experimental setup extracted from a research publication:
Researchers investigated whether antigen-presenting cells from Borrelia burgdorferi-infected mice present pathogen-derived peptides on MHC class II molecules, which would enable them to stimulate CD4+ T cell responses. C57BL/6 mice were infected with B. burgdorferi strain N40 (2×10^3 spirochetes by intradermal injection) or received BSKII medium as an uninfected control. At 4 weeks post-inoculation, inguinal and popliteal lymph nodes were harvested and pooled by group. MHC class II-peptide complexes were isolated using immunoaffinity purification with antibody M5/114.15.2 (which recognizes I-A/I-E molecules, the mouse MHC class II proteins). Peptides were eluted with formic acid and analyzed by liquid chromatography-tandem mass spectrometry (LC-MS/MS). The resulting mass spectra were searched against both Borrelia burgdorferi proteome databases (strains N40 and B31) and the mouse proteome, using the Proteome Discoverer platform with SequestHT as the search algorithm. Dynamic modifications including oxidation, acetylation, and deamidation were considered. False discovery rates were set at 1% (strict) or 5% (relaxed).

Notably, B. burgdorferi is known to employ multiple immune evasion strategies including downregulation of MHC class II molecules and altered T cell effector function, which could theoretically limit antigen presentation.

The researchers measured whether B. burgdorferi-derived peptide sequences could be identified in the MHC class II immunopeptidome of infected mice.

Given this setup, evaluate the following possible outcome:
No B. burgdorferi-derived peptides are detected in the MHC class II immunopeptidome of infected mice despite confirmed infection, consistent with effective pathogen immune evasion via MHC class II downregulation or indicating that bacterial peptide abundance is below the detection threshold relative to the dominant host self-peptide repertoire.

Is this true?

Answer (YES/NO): NO